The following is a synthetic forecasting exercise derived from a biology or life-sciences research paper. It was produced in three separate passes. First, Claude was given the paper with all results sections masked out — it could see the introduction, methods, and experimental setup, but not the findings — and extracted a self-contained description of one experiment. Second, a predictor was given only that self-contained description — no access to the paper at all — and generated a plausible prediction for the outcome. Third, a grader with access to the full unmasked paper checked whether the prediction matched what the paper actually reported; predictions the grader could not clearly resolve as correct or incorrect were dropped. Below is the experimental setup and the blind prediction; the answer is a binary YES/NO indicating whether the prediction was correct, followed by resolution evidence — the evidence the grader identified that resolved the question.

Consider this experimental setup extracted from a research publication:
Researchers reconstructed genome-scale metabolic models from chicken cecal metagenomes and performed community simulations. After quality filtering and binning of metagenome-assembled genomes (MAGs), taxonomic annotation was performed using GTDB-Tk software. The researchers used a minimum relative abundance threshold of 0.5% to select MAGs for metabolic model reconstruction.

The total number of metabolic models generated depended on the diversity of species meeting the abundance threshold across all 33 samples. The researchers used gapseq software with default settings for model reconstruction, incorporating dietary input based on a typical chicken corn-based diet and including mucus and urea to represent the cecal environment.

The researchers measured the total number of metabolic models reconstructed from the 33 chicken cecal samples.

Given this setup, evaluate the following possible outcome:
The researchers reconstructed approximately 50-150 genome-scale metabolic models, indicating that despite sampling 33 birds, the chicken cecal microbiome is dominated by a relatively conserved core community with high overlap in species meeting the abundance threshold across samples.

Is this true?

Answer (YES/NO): NO